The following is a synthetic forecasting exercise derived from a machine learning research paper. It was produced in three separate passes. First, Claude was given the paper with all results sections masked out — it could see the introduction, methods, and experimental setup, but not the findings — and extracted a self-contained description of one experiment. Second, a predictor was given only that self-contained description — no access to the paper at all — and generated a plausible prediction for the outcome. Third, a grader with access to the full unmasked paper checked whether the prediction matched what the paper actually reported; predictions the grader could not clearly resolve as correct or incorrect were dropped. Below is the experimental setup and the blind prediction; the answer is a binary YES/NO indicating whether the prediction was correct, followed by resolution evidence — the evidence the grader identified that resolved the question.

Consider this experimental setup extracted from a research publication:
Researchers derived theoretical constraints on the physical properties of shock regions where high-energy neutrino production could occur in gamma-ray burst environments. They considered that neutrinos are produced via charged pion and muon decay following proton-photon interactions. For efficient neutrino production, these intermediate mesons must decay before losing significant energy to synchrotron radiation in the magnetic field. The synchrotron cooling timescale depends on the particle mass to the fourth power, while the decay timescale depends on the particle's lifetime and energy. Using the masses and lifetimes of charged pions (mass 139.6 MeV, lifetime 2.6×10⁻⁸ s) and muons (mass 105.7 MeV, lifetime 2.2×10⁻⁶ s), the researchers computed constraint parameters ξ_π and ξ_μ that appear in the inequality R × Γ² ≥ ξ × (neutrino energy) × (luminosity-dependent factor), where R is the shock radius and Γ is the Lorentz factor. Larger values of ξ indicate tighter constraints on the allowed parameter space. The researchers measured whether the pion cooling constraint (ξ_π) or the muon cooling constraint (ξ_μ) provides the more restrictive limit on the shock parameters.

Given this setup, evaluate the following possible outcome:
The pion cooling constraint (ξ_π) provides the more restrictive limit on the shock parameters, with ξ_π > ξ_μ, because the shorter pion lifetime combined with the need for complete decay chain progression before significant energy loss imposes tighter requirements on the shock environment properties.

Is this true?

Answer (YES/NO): NO